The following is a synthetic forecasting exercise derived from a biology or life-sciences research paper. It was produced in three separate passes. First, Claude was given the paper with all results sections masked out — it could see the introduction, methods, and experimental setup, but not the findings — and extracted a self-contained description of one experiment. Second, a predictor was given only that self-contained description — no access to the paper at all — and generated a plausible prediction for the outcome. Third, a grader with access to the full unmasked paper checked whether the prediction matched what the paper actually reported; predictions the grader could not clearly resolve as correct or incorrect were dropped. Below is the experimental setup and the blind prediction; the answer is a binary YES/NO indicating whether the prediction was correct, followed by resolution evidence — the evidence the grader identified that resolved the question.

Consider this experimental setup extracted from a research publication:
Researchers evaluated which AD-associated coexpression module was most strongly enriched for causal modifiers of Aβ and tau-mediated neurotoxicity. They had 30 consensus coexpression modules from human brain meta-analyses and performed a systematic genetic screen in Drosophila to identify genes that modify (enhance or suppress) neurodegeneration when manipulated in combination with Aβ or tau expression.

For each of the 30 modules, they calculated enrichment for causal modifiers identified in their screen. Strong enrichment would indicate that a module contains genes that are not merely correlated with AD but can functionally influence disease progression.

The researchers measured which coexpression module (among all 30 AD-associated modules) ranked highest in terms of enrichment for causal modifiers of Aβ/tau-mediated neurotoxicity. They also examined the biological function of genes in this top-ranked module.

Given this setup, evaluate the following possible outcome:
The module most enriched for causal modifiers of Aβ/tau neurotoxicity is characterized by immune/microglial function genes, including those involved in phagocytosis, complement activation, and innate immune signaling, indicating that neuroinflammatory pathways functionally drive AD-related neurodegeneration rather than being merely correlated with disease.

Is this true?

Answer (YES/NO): NO